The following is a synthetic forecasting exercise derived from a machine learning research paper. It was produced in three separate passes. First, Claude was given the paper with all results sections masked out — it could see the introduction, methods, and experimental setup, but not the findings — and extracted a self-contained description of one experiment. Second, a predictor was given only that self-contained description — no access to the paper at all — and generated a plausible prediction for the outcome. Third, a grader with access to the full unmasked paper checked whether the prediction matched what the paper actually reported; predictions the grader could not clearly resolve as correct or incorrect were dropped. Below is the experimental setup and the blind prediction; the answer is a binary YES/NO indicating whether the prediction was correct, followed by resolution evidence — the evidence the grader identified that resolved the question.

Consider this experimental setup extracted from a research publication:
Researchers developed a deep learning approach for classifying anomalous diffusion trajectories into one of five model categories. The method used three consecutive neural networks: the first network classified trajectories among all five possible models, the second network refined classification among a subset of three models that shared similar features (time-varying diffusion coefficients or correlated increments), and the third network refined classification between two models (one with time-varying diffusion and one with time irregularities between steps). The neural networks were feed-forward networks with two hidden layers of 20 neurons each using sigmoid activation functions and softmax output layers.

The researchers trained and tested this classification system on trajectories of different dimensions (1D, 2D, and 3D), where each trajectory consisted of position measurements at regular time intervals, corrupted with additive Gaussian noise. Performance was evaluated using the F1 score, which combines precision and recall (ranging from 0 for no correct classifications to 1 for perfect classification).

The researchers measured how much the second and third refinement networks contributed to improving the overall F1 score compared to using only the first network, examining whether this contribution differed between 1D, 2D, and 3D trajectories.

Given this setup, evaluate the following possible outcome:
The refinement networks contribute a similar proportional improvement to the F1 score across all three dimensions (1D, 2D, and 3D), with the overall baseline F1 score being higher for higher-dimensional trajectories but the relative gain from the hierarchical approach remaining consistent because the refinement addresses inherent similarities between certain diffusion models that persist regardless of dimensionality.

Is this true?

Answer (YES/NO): NO